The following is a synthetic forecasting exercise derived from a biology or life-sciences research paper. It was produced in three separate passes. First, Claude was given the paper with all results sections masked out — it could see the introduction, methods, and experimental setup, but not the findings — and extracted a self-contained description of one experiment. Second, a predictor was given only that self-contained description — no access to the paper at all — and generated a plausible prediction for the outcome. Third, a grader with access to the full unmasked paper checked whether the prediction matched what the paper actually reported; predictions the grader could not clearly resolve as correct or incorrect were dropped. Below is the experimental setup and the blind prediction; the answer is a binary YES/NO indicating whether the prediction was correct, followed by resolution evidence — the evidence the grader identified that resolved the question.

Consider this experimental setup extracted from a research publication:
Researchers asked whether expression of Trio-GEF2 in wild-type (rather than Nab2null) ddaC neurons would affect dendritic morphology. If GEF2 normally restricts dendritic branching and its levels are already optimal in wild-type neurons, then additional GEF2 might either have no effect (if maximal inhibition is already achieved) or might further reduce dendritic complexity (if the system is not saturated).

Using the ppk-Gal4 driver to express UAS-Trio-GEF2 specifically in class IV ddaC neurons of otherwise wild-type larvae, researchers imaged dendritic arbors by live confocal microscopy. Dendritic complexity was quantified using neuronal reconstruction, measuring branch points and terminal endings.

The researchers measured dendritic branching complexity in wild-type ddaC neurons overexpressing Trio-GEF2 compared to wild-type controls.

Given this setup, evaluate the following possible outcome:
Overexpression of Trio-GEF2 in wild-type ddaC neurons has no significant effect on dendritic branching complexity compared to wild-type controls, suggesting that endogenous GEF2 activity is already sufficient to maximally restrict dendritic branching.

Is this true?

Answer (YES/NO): NO